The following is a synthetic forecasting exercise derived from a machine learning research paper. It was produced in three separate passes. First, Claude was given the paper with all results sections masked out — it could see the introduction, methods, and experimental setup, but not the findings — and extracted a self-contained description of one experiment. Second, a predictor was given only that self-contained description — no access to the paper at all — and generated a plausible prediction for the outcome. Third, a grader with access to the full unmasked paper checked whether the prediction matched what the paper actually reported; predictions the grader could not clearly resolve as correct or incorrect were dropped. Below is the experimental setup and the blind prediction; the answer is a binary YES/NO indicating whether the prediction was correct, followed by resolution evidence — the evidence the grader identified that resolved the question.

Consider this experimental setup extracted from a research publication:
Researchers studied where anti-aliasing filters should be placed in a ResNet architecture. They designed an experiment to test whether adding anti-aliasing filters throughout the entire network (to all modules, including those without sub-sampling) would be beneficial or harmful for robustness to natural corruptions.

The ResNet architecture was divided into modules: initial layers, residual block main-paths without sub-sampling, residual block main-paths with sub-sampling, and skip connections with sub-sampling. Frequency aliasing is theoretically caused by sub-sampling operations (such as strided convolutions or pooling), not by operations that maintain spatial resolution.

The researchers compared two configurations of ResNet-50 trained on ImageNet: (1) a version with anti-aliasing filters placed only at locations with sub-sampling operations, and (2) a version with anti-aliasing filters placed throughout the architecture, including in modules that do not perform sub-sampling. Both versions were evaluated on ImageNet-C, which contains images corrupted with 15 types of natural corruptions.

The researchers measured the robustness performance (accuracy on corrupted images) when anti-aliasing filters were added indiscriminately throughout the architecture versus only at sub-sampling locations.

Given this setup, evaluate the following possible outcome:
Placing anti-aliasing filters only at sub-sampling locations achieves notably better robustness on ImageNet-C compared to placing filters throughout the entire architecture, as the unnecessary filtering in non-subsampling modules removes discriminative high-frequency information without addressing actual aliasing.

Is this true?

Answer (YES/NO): YES